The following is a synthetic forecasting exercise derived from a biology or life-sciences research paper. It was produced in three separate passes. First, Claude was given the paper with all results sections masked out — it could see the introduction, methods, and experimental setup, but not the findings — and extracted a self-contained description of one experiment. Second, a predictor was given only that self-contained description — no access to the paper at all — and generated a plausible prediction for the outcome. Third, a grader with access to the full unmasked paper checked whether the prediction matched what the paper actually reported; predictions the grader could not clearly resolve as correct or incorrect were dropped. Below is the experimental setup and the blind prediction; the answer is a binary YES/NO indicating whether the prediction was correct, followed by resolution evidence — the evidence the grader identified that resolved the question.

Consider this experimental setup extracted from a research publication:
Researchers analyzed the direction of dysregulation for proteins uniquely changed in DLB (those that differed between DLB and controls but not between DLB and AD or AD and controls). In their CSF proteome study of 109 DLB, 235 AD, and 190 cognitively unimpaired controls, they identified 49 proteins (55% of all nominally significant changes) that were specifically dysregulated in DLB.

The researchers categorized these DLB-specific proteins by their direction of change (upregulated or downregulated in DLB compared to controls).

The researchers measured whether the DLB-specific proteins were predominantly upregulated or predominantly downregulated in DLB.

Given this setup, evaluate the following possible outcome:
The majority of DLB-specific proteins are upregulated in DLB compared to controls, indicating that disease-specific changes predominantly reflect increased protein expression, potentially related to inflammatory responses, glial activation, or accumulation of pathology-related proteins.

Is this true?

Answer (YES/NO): NO